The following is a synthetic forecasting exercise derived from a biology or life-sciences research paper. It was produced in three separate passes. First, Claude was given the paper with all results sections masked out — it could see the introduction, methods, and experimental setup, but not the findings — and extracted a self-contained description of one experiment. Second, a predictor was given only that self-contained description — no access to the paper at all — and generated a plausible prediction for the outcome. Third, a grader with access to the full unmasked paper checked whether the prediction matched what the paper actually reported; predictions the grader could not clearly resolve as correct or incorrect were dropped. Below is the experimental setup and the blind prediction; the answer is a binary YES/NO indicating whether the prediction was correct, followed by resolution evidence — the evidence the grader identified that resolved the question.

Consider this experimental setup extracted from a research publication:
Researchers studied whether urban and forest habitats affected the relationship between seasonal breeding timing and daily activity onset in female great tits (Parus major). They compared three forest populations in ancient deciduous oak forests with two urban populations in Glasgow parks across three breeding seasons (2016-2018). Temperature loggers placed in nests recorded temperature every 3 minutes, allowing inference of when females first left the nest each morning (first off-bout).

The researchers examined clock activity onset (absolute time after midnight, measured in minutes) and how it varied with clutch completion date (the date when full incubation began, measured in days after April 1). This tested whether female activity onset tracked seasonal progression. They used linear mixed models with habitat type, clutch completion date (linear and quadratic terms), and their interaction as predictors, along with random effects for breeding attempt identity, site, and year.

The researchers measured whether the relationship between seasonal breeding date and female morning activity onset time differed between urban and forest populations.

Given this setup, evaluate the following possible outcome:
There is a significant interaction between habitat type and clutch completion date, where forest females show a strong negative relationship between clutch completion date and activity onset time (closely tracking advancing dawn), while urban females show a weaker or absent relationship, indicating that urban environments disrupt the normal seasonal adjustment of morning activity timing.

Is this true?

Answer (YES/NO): NO